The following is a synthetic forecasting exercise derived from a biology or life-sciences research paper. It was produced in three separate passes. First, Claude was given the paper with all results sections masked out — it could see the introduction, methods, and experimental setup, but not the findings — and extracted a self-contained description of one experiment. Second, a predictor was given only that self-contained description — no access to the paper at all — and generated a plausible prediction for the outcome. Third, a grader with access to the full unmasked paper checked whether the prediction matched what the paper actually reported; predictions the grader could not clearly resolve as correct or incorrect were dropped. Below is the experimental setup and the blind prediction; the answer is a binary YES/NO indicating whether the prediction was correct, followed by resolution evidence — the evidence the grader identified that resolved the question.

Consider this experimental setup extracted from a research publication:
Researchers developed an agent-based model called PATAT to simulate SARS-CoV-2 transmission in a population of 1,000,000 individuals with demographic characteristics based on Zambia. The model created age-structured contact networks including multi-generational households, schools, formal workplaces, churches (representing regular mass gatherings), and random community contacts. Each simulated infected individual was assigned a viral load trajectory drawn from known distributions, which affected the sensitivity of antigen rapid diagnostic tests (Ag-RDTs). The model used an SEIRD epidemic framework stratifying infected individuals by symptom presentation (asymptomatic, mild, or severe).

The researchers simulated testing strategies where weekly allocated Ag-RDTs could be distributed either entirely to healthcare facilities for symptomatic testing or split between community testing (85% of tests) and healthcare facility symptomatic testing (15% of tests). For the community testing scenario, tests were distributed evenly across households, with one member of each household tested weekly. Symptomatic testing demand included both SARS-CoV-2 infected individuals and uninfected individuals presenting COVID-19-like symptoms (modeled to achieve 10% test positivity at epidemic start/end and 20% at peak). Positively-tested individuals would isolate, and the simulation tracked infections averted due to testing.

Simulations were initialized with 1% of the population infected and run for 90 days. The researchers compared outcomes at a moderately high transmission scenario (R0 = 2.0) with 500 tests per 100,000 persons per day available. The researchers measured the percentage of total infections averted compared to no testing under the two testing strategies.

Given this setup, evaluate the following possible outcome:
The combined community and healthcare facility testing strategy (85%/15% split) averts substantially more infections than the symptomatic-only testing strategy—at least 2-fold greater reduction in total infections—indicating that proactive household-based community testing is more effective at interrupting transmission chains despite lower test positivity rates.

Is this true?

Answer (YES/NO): NO